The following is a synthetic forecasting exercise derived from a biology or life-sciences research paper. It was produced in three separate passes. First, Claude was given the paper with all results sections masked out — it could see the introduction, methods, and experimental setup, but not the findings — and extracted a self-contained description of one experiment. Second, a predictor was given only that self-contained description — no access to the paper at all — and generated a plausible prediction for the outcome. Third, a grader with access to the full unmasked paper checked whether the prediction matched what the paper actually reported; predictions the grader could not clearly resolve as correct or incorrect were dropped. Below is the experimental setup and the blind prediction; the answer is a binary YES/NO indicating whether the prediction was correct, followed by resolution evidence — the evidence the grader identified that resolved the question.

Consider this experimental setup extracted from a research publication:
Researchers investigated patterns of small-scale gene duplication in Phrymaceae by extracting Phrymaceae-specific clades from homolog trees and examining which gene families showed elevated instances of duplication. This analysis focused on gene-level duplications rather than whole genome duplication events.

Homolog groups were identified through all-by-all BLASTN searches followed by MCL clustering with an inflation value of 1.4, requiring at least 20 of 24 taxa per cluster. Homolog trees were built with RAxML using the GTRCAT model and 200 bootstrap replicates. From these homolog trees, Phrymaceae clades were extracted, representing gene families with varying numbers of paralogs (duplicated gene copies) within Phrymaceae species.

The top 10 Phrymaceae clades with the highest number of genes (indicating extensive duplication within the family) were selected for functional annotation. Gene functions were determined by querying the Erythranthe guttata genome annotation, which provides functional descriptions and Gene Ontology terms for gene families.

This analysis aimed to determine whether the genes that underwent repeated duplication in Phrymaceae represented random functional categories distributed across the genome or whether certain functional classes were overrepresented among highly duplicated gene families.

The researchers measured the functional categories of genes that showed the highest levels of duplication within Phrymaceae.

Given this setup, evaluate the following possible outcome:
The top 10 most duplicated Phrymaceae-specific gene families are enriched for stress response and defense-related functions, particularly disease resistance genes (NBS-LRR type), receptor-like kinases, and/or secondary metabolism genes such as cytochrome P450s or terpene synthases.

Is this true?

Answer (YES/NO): NO